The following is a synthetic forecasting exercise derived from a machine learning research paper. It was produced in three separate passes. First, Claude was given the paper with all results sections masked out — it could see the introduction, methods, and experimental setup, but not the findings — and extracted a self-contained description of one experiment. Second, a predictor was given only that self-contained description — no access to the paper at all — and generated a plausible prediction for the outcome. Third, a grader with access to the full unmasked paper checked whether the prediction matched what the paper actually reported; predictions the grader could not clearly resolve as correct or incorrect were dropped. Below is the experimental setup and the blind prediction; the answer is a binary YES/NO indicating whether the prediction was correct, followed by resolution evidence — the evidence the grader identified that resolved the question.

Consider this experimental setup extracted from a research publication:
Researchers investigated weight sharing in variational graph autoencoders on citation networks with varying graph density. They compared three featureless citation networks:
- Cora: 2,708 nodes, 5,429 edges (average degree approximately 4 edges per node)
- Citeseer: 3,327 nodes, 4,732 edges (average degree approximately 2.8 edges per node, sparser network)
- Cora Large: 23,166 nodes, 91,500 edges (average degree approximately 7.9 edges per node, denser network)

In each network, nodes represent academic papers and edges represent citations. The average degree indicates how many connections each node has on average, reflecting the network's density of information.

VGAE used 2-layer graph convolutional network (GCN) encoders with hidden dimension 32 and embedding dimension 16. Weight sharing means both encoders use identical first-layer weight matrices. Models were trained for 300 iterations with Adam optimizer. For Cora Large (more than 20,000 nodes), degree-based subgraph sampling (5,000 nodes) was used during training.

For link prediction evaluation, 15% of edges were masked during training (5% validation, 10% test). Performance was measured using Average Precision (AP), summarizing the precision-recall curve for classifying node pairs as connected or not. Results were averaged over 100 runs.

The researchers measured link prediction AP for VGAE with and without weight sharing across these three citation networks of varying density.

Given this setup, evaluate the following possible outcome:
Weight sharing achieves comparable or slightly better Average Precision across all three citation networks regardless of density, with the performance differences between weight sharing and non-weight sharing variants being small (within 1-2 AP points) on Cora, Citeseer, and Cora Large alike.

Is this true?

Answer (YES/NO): YES